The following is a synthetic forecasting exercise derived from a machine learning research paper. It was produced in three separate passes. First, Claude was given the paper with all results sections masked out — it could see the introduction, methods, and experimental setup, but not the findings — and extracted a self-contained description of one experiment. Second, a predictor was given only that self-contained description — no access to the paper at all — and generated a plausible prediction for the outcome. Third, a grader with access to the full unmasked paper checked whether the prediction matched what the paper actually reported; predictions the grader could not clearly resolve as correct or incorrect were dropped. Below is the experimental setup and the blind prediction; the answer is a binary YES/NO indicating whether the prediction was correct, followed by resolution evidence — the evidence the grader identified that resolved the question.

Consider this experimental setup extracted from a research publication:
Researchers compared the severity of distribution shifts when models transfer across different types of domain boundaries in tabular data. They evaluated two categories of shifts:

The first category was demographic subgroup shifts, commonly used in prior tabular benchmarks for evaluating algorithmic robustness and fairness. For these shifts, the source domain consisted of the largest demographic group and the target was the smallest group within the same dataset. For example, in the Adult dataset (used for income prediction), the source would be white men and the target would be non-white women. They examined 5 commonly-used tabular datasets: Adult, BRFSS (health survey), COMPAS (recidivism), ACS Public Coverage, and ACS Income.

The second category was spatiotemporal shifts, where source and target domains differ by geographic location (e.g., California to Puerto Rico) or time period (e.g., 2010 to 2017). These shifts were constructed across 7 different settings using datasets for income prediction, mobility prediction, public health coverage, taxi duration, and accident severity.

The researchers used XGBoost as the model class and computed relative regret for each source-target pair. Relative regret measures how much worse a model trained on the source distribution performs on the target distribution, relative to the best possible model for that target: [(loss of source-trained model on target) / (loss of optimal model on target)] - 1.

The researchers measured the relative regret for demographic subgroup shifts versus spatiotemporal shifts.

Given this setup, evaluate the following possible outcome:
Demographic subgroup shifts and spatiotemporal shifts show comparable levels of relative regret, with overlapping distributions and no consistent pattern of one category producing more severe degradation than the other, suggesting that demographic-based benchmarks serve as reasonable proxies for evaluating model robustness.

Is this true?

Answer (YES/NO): NO